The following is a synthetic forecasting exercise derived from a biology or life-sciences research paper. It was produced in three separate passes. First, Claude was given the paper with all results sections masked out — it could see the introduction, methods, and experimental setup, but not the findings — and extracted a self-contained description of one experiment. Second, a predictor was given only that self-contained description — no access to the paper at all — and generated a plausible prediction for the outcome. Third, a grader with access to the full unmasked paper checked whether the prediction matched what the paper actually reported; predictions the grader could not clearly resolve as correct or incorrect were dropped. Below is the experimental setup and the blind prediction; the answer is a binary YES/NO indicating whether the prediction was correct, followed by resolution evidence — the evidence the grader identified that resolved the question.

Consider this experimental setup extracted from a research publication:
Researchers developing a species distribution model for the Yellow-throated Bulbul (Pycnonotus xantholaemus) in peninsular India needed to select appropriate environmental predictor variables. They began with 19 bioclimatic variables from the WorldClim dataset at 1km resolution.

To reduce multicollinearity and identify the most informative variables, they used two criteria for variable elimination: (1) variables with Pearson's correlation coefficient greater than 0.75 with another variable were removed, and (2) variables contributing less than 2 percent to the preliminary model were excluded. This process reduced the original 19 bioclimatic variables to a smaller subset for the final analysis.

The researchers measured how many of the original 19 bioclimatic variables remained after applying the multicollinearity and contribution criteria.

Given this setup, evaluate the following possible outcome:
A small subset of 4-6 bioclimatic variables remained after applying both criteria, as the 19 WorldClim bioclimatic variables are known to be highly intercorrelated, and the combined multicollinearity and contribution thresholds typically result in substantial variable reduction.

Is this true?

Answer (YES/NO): YES